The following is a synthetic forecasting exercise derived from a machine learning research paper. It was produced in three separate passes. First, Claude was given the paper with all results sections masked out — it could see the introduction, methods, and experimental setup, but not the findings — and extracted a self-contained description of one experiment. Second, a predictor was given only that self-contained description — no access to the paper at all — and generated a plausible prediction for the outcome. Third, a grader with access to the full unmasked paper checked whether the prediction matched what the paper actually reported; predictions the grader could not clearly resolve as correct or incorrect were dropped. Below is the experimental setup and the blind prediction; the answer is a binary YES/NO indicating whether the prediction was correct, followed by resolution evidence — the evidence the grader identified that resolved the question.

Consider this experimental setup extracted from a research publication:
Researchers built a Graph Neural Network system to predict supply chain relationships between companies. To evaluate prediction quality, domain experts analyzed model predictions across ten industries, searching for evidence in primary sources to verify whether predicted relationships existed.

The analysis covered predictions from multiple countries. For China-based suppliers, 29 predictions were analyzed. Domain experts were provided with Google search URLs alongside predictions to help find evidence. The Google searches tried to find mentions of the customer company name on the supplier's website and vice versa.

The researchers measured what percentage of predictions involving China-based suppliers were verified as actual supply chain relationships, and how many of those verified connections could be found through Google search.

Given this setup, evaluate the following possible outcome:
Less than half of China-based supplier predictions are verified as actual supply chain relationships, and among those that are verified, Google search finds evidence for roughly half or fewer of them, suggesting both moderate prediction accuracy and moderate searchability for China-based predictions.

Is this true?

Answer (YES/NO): NO